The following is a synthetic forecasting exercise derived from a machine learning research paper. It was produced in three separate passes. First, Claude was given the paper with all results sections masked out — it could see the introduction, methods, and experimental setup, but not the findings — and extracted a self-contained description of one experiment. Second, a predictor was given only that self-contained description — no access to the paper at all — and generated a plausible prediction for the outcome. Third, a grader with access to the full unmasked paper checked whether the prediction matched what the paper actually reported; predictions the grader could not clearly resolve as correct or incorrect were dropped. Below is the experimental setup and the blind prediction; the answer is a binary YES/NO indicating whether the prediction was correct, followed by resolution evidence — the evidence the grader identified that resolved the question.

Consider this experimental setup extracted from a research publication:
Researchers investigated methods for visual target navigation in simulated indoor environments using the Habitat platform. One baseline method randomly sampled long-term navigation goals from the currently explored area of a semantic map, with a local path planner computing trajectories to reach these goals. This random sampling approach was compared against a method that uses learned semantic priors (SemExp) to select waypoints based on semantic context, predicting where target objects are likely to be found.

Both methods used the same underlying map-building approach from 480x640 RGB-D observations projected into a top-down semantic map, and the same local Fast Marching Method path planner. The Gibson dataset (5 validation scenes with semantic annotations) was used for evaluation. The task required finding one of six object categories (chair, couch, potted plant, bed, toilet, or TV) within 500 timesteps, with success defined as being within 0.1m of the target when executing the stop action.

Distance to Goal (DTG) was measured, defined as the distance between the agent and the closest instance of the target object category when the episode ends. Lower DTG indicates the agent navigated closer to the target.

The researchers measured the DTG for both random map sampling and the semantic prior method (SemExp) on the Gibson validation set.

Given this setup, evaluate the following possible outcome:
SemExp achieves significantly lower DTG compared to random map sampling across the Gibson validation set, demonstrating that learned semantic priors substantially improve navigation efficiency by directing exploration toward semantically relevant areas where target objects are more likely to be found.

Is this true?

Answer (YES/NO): YES